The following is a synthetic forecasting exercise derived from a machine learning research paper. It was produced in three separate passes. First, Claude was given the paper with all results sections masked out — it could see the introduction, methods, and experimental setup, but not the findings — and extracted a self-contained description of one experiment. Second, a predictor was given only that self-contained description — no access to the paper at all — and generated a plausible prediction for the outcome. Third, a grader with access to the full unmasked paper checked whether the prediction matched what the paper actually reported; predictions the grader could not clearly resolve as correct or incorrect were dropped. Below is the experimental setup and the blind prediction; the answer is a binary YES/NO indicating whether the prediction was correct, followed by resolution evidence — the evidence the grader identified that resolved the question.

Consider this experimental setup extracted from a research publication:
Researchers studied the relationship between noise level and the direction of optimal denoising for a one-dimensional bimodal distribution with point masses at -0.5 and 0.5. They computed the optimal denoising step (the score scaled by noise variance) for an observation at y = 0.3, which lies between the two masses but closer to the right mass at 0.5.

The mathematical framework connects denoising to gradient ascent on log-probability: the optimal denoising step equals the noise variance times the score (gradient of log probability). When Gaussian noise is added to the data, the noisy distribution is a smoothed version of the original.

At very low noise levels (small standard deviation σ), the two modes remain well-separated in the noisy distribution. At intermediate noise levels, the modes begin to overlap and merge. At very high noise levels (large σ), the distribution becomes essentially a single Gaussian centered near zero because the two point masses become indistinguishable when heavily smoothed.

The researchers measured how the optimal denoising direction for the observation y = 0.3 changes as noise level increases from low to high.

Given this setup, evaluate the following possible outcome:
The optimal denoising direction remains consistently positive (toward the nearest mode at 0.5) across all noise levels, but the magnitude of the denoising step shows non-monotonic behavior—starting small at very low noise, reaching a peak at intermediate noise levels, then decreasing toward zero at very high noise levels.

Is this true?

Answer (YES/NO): NO